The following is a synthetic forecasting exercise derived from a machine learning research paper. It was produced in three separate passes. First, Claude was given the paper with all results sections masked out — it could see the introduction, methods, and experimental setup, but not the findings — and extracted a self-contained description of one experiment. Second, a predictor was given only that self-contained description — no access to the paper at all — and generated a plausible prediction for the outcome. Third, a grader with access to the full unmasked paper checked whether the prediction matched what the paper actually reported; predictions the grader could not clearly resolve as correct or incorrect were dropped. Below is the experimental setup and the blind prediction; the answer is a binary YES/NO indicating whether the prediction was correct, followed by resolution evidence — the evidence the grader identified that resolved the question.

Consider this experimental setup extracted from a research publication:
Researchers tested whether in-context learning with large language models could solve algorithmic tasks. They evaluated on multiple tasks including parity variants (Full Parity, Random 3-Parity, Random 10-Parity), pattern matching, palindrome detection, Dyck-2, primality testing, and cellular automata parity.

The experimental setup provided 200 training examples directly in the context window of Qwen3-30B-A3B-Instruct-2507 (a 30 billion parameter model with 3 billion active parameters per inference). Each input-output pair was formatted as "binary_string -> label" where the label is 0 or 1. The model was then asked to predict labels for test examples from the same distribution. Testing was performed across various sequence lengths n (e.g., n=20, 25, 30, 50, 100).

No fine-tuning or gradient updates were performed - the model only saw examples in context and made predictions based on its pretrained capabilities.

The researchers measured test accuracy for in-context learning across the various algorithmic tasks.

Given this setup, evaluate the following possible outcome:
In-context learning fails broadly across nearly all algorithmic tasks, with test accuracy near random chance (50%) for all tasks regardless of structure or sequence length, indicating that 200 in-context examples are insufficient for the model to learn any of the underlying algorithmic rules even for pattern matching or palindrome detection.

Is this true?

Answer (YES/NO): NO